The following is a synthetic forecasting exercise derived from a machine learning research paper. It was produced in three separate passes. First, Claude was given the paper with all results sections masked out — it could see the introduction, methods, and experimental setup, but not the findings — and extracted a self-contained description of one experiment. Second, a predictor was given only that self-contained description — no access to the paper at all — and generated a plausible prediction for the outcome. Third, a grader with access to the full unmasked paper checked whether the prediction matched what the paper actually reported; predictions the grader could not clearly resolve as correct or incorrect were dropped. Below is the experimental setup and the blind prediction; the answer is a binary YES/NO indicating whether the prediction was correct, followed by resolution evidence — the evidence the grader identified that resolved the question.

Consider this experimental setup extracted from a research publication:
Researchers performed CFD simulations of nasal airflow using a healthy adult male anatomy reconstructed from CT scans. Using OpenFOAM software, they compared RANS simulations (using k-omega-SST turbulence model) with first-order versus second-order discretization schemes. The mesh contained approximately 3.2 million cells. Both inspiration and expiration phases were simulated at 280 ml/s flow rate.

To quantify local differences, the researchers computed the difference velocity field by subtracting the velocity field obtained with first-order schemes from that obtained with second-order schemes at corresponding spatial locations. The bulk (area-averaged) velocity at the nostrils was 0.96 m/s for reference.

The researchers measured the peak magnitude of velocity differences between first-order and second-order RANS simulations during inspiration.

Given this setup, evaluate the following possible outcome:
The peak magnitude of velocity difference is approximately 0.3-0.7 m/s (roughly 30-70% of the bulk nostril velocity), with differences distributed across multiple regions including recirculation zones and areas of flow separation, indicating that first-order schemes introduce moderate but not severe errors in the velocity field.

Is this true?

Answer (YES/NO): NO